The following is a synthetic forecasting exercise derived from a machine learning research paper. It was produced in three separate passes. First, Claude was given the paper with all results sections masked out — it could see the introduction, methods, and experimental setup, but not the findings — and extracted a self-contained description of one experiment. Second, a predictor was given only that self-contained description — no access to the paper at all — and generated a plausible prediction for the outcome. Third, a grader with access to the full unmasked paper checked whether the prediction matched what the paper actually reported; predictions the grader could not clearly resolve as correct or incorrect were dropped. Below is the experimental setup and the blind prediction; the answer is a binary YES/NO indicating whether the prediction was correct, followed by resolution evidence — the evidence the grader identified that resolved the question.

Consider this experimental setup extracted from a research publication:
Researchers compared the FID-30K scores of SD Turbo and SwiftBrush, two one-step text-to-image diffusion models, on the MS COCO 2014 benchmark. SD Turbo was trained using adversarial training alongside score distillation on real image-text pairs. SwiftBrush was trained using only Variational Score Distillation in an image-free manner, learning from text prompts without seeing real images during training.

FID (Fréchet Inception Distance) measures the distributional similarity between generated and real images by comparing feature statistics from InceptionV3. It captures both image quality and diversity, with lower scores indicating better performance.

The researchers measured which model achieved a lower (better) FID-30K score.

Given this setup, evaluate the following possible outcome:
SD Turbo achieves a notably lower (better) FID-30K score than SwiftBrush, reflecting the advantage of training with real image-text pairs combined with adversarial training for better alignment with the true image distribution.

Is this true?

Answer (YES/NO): NO